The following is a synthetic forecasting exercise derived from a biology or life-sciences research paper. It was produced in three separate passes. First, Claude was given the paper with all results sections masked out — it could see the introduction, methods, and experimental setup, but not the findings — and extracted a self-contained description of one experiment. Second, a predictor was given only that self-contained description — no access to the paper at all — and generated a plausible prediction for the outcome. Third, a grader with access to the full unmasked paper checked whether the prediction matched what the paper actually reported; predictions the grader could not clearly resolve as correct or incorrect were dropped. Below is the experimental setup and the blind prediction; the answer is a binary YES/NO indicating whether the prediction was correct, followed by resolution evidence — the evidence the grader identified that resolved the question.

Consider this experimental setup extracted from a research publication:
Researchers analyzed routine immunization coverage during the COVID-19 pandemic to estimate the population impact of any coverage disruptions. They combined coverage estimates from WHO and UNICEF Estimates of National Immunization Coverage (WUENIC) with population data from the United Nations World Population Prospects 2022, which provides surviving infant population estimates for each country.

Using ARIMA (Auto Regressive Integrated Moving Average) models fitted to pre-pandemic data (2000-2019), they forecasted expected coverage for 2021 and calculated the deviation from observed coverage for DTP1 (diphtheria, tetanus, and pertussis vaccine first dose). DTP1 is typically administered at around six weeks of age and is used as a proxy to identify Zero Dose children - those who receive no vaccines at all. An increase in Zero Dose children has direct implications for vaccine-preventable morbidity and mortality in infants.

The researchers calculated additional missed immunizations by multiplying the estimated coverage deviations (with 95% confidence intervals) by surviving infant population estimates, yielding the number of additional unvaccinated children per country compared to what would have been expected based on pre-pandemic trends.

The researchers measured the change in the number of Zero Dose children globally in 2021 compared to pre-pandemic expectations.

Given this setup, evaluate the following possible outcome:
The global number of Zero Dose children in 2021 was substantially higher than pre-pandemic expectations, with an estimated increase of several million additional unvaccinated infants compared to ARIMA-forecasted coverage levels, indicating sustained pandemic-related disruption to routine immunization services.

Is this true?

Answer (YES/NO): YES